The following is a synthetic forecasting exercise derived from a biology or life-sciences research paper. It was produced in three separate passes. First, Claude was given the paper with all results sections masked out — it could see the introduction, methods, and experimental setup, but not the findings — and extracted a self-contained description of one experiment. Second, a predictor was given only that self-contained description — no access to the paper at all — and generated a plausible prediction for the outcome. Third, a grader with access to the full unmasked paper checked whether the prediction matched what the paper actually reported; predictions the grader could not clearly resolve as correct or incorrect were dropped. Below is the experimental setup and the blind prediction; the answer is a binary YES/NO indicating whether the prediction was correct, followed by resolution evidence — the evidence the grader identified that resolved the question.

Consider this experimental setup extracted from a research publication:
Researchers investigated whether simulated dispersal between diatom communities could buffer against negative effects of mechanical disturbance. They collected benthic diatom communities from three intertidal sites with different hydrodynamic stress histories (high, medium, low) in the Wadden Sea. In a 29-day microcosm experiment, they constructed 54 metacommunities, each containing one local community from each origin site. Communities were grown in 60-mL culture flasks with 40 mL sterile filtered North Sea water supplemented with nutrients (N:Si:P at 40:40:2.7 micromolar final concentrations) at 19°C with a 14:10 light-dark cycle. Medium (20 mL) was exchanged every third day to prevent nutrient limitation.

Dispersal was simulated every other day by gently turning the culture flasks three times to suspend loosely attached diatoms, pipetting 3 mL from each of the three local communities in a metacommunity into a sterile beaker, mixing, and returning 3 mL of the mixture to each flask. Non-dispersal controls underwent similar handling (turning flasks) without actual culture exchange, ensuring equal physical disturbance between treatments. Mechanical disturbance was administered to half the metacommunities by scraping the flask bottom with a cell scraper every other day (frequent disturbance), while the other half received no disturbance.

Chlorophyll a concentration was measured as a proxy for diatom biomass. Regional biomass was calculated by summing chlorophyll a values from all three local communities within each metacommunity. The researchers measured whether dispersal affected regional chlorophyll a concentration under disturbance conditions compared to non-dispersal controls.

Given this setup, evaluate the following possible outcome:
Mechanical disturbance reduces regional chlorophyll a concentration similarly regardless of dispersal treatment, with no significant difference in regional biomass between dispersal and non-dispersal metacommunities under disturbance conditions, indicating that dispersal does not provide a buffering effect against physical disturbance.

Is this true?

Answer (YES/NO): YES